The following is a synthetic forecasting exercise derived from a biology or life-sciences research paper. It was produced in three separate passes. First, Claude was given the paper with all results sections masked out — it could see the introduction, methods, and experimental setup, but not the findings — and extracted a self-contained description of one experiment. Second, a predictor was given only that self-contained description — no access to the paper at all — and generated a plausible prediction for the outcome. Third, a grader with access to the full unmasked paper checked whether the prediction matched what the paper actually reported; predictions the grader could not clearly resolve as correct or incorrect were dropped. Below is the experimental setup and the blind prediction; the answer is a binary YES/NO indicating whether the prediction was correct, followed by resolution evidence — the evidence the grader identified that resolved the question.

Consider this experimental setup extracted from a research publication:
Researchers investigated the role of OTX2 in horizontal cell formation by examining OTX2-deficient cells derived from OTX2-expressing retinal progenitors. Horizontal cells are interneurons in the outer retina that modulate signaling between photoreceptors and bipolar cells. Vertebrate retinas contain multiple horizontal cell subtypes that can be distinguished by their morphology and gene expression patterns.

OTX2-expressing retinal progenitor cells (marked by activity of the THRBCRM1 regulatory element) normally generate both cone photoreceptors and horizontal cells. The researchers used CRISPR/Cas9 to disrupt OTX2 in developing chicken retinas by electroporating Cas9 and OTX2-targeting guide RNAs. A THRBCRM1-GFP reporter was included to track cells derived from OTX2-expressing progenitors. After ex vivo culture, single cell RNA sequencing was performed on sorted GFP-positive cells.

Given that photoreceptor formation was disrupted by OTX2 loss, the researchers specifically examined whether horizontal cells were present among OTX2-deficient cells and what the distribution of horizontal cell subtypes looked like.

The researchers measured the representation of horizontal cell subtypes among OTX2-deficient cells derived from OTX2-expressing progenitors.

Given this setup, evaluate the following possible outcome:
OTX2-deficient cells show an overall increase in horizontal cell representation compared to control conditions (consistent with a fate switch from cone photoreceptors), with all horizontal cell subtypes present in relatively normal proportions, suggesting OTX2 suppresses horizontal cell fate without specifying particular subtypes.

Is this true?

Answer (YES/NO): NO